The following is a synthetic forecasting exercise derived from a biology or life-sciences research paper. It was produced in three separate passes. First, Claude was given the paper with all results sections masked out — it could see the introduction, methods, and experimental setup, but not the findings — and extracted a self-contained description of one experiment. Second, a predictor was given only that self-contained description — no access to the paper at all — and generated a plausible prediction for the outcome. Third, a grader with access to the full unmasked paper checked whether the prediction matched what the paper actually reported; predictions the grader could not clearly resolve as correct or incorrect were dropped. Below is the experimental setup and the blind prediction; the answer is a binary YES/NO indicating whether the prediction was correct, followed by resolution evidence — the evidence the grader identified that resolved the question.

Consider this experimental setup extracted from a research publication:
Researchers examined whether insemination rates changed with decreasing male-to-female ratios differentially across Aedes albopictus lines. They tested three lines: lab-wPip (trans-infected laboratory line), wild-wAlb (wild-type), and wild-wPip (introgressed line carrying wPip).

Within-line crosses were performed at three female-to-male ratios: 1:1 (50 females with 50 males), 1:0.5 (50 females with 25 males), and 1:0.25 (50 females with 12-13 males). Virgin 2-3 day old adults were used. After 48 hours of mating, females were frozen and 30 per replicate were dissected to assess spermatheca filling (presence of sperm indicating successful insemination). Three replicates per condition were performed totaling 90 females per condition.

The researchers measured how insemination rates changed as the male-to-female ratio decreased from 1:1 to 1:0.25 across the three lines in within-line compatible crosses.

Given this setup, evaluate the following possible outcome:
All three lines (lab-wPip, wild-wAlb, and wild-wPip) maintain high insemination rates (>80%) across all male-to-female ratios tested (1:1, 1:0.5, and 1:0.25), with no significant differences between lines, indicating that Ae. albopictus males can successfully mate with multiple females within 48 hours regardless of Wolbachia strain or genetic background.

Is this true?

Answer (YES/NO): NO